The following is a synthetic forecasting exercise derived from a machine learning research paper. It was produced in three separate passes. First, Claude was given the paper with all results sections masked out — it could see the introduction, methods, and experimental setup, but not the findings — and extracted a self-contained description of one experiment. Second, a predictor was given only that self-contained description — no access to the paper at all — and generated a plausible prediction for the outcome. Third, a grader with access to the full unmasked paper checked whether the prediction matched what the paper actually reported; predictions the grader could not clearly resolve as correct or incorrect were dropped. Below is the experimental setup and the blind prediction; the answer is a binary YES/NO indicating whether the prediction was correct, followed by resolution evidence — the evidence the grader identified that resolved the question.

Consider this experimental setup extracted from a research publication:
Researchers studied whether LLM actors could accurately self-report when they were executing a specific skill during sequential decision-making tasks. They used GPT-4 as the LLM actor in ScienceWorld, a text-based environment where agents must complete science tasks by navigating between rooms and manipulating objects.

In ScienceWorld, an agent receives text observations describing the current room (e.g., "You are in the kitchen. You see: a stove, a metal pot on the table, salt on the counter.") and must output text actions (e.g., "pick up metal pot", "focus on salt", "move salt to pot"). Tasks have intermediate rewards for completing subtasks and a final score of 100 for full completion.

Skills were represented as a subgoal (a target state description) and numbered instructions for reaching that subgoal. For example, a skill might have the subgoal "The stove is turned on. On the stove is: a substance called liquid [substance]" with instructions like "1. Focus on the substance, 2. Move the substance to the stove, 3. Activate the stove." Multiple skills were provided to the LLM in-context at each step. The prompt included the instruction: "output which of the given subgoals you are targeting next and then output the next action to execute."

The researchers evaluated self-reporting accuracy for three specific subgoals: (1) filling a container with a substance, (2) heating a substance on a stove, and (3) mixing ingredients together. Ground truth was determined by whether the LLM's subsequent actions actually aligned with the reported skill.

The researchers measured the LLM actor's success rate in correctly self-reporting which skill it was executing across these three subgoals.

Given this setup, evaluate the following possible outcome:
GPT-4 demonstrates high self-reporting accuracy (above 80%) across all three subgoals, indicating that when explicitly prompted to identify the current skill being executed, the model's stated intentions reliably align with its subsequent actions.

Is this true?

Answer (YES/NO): NO